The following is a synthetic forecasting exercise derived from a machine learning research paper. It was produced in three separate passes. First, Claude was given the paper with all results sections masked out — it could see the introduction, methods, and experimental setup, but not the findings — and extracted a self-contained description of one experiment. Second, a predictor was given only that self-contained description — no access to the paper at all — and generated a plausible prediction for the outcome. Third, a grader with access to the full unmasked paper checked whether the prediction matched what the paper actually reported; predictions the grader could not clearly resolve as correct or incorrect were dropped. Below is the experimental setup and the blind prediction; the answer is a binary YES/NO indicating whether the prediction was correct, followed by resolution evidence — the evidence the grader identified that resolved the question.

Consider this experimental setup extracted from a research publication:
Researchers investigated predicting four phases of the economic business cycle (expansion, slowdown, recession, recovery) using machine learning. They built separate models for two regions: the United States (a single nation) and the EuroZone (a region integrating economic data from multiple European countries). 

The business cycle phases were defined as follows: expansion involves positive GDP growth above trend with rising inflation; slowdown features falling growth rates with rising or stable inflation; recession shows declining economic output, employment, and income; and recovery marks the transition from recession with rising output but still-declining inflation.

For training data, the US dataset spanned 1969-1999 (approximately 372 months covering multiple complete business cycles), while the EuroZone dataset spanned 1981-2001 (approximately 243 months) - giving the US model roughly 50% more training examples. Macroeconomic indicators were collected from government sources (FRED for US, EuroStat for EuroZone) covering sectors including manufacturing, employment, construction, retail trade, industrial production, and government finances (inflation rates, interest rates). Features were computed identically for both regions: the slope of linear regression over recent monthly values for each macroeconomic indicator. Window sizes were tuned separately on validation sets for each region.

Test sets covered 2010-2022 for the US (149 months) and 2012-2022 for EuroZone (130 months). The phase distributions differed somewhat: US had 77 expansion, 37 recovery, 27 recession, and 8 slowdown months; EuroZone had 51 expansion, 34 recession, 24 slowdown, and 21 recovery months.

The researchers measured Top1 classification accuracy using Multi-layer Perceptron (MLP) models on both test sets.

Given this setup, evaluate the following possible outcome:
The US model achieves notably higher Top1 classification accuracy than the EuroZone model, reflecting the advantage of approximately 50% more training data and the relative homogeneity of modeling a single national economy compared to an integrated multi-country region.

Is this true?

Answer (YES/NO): NO